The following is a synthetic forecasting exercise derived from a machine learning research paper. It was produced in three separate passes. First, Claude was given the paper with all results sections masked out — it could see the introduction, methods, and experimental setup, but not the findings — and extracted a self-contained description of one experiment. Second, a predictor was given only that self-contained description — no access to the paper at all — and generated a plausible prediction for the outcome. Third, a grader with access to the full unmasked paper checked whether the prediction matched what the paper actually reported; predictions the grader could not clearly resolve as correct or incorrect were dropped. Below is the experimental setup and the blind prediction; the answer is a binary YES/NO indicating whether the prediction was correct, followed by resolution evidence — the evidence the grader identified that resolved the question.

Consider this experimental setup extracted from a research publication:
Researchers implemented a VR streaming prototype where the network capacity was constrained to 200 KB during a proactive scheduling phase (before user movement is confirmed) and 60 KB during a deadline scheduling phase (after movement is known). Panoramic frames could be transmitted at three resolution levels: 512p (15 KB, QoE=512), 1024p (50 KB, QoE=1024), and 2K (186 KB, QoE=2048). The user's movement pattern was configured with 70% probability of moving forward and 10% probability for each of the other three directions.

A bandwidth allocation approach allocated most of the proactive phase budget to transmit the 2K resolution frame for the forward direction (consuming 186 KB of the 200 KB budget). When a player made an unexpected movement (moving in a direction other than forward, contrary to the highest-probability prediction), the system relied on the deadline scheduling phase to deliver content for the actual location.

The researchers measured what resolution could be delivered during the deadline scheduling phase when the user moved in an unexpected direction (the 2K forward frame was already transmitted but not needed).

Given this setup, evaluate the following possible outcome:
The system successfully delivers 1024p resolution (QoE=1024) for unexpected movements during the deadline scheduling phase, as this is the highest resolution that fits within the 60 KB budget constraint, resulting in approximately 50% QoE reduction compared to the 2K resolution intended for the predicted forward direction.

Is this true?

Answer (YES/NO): YES